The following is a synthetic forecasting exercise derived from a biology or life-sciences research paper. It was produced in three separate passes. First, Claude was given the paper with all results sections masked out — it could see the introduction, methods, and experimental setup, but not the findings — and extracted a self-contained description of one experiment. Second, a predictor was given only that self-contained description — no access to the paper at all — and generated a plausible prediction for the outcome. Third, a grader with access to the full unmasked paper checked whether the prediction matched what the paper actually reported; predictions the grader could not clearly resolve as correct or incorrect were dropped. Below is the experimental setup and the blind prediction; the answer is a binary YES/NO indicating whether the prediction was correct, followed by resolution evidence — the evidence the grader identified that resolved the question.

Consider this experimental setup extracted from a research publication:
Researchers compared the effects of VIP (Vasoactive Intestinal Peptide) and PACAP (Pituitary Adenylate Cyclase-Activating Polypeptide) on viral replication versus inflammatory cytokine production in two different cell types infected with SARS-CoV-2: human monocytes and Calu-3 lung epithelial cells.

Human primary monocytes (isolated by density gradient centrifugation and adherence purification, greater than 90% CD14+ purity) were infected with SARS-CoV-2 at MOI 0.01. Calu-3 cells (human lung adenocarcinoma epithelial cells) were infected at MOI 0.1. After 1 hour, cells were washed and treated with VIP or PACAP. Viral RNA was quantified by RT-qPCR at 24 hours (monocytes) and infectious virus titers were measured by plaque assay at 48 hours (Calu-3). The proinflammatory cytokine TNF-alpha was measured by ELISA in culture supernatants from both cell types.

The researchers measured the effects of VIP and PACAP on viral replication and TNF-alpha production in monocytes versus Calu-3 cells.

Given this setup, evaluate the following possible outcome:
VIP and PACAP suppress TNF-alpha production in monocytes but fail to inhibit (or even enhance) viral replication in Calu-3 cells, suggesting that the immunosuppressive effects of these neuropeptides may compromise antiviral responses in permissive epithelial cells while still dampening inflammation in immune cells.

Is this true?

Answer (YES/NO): NO